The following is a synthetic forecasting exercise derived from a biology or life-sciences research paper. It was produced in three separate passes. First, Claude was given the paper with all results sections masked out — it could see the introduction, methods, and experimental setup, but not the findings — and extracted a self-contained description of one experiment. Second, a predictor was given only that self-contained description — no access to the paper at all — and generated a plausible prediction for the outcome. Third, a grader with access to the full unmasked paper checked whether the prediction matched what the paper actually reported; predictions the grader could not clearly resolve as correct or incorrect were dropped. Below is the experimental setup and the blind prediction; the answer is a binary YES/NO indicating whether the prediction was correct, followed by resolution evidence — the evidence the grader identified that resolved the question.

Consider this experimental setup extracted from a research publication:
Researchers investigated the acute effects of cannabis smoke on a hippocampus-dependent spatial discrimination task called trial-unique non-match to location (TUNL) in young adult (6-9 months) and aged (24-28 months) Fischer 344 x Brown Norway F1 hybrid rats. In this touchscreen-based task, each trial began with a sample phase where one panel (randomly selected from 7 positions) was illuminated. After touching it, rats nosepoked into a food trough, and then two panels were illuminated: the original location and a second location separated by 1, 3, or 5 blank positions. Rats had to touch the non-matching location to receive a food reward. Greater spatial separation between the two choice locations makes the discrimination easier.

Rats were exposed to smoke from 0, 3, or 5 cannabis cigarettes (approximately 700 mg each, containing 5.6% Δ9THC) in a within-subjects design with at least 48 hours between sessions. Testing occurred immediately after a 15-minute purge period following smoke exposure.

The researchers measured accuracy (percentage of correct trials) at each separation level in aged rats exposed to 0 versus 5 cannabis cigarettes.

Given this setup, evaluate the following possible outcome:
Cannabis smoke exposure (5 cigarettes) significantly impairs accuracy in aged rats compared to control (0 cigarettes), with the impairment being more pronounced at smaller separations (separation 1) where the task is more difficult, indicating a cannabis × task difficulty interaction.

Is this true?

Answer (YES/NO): NO